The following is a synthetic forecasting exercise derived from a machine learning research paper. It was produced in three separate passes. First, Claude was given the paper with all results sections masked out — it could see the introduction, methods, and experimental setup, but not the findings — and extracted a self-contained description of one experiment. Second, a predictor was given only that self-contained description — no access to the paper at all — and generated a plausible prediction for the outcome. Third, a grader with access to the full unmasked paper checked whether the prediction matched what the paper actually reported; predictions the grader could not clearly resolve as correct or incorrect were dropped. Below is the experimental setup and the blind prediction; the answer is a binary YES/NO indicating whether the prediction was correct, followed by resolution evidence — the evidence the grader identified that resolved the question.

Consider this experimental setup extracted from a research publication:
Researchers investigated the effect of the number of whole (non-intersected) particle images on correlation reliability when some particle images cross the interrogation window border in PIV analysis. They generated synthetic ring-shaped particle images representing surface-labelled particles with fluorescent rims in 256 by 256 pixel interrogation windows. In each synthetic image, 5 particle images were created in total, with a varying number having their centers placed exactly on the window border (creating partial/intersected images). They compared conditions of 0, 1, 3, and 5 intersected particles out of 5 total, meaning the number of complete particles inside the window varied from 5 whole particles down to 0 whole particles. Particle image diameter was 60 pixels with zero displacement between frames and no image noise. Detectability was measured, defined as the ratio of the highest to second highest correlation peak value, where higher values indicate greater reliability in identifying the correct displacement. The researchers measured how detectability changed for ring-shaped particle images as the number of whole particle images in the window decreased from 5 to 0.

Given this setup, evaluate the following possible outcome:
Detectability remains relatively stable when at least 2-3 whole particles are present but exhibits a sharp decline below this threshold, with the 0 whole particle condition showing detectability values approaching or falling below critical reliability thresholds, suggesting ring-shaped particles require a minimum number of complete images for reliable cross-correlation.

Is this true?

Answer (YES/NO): NO